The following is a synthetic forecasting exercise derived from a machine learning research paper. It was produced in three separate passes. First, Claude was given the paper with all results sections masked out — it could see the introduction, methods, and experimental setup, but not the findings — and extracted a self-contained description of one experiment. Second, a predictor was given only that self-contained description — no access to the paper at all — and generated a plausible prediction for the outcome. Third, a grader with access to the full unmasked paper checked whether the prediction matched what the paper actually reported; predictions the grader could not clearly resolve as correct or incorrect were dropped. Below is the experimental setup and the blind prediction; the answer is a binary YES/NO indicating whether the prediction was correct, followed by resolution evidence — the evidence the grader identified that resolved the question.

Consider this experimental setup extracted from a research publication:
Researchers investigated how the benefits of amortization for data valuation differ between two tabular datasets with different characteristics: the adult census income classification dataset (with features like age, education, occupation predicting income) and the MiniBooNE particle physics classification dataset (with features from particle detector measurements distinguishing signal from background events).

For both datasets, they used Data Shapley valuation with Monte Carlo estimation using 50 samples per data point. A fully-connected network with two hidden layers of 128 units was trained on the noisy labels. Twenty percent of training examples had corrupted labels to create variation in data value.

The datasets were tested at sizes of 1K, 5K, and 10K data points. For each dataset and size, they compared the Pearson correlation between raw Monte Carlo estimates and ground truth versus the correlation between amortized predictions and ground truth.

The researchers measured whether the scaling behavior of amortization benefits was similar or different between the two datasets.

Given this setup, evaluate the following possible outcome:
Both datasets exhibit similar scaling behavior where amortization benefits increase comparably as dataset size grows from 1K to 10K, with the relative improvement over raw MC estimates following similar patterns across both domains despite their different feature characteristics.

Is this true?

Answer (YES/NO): YES